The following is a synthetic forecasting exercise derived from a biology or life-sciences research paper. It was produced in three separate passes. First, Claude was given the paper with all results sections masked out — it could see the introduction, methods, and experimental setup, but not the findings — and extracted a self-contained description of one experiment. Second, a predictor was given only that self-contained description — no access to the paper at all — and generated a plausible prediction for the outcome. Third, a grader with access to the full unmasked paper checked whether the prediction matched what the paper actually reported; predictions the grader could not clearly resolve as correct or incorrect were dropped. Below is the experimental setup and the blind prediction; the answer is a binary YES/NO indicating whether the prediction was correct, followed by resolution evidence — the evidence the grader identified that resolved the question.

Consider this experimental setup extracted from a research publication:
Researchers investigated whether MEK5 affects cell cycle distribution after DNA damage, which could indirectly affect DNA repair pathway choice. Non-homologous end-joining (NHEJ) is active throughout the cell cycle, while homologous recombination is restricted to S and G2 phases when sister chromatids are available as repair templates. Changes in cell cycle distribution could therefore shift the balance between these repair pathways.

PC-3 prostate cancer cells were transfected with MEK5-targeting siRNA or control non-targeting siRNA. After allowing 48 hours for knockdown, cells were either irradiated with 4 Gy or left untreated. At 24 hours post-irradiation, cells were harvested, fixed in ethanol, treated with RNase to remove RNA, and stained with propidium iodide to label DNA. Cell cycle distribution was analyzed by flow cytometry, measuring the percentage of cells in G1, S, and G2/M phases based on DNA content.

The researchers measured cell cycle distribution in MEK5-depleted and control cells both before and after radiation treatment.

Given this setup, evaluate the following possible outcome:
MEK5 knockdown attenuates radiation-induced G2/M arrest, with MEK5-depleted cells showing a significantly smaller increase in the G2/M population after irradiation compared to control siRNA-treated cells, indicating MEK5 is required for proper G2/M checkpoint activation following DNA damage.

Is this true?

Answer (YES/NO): NO